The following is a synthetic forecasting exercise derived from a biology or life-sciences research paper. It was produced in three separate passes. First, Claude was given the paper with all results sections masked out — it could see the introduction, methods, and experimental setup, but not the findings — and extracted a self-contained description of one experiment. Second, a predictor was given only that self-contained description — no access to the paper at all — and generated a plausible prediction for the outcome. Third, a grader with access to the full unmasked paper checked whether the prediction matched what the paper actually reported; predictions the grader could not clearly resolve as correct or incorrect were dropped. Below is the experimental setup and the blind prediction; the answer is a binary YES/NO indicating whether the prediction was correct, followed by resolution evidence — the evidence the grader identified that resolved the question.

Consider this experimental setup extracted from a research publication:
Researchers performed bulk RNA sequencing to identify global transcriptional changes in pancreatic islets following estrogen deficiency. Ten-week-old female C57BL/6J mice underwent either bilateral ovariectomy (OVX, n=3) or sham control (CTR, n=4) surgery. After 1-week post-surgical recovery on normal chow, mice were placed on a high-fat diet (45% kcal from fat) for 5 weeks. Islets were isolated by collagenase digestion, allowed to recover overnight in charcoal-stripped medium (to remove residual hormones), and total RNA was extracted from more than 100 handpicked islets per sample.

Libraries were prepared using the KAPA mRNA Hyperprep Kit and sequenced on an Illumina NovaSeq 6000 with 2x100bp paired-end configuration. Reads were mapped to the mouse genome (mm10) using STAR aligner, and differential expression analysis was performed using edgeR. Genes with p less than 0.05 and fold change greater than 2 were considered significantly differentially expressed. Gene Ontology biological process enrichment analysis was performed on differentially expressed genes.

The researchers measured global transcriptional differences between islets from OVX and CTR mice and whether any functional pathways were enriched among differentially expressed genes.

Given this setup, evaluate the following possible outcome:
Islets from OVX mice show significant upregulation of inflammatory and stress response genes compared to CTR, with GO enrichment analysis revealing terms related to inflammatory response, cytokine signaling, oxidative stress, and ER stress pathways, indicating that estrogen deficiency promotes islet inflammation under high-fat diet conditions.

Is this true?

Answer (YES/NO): NO